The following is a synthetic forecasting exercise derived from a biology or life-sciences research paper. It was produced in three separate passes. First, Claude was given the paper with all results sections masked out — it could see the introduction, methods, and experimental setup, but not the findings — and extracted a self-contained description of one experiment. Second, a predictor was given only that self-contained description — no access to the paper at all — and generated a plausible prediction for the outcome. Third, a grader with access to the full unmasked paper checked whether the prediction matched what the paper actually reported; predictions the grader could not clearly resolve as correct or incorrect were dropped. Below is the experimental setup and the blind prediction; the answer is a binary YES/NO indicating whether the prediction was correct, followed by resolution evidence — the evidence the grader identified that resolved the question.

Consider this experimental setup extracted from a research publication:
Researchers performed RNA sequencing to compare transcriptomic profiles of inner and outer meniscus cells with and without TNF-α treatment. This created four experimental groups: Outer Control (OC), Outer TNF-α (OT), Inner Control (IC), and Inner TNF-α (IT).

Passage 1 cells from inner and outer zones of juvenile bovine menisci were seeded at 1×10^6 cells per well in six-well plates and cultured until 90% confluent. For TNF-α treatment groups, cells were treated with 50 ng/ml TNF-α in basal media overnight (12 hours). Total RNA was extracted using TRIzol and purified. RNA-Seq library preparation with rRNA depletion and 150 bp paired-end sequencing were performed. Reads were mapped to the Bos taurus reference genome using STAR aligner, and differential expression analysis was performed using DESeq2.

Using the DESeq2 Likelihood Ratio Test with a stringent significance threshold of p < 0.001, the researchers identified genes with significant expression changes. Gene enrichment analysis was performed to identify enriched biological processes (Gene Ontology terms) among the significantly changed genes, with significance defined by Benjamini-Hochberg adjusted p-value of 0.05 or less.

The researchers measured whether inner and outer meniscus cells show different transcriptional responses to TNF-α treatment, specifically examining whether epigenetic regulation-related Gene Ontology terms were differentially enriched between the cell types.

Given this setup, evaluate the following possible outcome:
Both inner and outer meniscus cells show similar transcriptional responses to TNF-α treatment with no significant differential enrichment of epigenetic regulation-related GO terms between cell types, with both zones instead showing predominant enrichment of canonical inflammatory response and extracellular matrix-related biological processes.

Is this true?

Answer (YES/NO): NO